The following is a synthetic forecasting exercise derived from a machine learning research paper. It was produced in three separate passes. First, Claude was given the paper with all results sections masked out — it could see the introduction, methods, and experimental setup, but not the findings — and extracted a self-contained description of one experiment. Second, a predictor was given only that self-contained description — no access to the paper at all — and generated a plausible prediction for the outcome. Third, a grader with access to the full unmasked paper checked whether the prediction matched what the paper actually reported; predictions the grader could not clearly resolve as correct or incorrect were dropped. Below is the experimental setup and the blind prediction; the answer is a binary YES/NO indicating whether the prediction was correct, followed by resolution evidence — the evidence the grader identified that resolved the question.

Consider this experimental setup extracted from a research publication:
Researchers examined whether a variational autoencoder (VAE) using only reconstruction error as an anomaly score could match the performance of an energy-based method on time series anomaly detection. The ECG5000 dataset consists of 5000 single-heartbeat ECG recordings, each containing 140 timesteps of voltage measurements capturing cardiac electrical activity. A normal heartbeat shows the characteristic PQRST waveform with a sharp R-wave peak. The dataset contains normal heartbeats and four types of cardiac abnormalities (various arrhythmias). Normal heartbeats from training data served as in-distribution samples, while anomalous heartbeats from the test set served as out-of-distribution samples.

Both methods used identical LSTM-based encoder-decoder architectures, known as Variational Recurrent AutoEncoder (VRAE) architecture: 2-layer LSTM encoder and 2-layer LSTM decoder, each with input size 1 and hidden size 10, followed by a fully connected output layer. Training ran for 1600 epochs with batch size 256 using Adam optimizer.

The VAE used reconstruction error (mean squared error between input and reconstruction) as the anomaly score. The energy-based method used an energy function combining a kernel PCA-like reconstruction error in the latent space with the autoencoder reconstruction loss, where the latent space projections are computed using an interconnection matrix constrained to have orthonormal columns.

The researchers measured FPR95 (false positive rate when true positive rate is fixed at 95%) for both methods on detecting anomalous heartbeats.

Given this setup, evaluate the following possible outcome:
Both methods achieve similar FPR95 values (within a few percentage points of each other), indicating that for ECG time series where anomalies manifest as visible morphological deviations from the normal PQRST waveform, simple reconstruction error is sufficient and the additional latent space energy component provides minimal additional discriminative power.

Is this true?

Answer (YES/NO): YES